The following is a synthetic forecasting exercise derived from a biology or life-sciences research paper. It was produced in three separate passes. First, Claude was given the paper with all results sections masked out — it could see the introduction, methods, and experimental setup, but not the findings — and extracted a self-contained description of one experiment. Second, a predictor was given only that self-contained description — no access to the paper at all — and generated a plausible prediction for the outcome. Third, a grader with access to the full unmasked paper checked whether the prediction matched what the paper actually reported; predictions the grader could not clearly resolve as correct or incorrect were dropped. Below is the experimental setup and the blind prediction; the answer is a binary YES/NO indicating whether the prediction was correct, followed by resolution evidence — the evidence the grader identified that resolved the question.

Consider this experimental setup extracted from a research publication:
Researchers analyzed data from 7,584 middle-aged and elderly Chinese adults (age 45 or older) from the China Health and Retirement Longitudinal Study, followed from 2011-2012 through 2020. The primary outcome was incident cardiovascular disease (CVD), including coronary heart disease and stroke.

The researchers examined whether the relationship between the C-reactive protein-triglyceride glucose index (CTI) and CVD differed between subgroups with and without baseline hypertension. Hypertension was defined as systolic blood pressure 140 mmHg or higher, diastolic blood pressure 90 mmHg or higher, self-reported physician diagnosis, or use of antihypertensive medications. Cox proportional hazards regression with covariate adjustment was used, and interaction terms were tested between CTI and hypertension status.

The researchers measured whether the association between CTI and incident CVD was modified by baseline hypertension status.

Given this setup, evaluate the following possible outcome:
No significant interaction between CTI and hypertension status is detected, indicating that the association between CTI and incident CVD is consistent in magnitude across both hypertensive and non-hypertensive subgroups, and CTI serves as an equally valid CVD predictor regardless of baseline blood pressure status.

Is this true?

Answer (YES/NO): YES